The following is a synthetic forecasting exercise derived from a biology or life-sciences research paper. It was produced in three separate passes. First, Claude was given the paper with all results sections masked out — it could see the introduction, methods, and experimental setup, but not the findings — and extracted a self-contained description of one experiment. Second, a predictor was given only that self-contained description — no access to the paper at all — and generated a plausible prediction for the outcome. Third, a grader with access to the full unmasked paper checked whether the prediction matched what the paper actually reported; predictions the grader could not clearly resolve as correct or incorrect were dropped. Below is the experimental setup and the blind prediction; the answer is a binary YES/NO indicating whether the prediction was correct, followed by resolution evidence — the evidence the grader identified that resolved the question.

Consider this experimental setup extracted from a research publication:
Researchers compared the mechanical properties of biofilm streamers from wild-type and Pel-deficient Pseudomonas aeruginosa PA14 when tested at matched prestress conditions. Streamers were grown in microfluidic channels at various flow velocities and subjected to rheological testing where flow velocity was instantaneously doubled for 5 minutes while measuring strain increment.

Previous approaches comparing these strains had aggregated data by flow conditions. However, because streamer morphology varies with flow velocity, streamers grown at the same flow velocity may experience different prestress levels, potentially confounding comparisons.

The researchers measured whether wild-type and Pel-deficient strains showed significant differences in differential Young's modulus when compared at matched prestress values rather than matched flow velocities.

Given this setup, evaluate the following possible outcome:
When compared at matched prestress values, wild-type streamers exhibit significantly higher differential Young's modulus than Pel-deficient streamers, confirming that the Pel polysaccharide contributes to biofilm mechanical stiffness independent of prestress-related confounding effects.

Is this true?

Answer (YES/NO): NO